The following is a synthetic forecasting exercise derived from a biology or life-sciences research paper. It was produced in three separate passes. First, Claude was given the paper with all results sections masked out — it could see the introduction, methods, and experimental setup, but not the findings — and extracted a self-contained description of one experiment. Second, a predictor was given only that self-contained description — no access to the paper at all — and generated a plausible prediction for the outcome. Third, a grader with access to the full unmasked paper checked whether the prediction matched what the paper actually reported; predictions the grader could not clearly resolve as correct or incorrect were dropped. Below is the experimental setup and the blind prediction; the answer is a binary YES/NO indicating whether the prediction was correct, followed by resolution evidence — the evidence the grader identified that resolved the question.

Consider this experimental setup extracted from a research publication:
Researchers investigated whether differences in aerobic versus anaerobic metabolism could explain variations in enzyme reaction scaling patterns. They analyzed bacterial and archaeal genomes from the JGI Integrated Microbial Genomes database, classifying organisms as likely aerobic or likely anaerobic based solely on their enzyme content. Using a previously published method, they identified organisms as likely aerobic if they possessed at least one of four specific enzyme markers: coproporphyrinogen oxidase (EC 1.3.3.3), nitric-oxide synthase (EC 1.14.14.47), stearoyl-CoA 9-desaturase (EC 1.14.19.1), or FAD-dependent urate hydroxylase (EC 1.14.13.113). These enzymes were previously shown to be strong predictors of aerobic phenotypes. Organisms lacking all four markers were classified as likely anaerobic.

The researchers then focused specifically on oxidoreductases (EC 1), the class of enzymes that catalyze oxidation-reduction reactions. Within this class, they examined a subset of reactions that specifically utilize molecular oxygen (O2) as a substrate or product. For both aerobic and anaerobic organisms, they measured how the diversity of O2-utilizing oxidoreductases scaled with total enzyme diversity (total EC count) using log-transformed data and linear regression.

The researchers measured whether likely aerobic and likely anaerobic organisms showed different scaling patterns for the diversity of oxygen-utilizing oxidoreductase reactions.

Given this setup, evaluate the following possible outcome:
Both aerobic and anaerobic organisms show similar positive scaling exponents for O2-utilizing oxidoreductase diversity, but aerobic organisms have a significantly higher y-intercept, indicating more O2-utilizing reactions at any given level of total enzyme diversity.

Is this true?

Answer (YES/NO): NO